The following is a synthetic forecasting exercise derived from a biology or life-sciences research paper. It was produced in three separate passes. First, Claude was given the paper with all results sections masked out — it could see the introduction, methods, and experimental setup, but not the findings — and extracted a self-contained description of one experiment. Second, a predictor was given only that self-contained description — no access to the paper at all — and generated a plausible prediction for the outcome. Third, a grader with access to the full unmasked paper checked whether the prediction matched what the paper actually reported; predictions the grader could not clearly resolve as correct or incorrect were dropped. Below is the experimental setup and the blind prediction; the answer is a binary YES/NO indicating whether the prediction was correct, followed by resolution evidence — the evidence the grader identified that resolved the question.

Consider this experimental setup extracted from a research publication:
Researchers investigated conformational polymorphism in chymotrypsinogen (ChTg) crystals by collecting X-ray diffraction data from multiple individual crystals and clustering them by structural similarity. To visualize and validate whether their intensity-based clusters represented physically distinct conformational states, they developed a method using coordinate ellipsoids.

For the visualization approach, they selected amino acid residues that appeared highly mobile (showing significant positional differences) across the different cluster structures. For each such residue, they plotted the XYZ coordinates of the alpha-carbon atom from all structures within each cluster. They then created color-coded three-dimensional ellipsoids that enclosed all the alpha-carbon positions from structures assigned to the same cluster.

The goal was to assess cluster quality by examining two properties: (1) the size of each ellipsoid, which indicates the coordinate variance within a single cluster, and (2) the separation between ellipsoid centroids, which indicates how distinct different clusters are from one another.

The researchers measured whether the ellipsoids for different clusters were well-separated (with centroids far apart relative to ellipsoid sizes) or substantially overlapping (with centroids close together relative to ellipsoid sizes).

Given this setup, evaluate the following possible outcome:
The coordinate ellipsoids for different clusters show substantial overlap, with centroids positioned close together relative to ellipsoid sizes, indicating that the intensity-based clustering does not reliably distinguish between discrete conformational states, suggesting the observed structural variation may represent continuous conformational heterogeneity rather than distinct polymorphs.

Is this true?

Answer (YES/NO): NO